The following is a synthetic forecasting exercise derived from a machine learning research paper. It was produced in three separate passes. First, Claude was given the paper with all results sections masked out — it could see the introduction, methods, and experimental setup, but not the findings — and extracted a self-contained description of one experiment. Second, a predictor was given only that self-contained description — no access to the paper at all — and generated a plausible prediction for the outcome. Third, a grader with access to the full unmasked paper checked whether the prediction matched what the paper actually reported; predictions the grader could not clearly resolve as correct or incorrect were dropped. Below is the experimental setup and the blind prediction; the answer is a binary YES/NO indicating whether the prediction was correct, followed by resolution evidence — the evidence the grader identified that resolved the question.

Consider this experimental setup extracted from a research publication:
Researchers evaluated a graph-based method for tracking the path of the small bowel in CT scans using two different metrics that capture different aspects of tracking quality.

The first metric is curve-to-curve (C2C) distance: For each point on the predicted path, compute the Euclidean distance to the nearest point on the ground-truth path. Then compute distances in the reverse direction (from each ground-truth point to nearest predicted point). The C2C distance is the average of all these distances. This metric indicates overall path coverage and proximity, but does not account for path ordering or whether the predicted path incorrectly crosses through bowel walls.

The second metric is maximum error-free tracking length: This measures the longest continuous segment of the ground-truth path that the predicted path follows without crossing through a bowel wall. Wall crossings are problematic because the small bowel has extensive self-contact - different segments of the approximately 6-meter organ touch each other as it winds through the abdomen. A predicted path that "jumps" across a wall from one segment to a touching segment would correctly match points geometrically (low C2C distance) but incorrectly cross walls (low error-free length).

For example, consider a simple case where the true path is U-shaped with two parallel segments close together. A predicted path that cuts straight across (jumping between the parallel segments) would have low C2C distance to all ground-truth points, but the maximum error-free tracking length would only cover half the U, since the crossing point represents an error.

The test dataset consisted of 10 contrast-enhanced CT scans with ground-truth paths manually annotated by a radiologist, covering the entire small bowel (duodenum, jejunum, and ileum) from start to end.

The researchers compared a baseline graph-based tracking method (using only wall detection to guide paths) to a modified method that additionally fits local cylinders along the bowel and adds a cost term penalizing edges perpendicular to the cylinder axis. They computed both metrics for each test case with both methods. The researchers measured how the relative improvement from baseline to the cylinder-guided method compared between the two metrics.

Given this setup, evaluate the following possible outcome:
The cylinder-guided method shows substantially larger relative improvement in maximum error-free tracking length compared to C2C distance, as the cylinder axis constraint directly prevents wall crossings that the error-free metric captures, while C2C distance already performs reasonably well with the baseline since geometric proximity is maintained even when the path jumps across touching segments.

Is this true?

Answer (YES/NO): YES